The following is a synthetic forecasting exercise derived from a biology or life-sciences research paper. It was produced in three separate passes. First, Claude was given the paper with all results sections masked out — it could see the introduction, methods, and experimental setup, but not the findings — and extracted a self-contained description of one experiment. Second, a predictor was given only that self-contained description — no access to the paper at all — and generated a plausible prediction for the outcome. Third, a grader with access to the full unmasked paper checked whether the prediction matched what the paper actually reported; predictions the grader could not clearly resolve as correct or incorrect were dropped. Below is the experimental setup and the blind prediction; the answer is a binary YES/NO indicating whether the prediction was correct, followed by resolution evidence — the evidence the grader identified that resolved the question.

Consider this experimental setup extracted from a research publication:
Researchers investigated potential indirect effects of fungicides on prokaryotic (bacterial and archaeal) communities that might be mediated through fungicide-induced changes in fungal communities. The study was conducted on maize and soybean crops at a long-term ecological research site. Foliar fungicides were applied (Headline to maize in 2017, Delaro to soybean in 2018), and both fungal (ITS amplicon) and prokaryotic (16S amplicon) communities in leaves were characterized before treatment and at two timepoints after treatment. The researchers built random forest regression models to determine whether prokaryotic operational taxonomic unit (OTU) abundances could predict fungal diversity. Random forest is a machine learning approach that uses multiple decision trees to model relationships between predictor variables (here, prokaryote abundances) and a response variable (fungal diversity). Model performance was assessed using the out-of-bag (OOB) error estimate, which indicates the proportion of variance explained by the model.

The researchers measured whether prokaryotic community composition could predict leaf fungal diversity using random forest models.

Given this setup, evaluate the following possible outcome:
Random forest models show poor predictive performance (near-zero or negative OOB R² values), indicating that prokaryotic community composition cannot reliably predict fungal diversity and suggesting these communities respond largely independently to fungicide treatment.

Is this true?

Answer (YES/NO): NO